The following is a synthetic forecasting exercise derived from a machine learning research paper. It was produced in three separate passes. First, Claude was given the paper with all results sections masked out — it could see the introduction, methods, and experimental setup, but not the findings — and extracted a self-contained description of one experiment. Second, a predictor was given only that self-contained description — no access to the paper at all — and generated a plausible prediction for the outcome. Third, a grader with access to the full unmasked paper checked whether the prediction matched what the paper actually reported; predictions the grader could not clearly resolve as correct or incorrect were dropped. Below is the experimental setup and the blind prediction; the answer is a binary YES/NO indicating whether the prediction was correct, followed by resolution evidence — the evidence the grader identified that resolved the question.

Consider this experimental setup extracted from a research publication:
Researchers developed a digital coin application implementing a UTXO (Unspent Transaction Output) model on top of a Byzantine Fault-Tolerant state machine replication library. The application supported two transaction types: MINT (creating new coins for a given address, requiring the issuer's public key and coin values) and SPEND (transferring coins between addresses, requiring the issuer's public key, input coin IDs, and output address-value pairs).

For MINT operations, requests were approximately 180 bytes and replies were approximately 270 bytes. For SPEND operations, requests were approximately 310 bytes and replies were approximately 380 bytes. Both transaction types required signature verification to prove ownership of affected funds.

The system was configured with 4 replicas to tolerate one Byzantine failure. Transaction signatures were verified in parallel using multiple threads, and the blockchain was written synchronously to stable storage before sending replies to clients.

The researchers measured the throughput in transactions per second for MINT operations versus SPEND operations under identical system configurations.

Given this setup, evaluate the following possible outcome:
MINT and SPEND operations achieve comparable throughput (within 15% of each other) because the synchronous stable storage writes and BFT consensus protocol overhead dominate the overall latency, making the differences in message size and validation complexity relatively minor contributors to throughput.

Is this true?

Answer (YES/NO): YES